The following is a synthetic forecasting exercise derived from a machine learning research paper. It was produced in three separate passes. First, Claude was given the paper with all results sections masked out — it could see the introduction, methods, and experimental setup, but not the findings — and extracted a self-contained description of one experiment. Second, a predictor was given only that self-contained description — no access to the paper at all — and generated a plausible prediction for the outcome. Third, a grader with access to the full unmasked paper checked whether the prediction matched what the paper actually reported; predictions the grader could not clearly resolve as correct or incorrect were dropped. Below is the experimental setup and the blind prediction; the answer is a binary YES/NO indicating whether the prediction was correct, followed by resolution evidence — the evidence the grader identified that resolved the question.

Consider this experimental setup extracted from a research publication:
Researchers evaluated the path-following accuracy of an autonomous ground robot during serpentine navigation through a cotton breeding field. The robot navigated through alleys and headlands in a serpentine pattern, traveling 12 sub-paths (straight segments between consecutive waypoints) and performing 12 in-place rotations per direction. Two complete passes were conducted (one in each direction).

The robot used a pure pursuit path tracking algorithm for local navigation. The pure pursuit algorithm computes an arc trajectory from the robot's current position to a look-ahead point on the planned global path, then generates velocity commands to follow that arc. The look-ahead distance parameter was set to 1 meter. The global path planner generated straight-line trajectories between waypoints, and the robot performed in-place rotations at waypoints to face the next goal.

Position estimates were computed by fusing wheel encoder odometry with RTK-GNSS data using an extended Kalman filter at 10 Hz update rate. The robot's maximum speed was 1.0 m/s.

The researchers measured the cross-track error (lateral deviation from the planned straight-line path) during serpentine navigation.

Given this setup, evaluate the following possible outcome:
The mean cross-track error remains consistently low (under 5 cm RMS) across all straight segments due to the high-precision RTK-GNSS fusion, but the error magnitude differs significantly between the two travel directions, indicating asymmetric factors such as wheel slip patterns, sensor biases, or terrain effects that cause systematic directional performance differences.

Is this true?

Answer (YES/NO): NO